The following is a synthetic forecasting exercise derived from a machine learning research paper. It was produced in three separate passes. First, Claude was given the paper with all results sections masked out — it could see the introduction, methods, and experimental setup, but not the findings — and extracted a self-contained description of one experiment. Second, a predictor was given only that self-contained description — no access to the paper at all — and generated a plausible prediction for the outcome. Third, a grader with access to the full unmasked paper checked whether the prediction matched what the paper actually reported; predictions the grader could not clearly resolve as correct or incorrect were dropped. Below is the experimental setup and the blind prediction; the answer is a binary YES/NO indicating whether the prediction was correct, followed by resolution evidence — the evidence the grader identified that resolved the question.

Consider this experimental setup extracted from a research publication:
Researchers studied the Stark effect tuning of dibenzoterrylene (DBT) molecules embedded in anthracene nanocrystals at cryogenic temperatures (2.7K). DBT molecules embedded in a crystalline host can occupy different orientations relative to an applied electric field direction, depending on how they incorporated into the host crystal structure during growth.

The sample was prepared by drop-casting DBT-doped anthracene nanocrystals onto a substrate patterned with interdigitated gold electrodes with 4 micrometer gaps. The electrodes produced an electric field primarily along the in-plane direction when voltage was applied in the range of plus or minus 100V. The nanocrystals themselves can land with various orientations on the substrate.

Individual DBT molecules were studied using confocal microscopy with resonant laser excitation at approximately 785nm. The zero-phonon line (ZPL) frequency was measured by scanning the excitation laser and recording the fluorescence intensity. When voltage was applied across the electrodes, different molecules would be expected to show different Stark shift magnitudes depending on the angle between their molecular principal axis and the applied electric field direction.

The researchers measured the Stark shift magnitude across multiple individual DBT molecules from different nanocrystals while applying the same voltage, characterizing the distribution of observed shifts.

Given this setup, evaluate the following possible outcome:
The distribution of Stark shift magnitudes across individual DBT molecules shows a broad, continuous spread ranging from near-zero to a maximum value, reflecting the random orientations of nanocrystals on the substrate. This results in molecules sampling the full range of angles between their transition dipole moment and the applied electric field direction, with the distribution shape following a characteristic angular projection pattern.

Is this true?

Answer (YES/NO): NO